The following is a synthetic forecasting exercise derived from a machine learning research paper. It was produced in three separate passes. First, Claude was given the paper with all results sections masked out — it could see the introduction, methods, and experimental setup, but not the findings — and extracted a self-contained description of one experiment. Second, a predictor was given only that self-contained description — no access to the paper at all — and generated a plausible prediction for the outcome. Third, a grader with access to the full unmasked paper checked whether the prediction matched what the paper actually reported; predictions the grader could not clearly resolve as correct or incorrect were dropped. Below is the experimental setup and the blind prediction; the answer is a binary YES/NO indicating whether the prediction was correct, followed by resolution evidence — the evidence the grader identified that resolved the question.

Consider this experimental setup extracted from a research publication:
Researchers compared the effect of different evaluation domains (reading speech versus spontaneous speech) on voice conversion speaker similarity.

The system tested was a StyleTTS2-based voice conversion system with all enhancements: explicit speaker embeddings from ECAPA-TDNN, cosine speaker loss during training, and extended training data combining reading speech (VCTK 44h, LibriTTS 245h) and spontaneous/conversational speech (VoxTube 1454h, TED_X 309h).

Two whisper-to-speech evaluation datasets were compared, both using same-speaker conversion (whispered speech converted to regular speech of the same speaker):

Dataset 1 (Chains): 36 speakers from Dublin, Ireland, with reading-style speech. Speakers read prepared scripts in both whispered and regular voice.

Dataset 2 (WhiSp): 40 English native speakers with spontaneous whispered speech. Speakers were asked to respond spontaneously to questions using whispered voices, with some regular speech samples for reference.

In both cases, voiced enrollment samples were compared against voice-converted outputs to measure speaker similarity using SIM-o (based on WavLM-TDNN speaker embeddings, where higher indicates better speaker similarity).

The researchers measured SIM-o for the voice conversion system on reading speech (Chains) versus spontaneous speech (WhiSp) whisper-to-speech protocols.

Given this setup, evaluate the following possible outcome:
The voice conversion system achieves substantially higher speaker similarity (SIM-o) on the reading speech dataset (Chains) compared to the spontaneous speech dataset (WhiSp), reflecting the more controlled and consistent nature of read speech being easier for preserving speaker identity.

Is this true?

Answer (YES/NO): NO